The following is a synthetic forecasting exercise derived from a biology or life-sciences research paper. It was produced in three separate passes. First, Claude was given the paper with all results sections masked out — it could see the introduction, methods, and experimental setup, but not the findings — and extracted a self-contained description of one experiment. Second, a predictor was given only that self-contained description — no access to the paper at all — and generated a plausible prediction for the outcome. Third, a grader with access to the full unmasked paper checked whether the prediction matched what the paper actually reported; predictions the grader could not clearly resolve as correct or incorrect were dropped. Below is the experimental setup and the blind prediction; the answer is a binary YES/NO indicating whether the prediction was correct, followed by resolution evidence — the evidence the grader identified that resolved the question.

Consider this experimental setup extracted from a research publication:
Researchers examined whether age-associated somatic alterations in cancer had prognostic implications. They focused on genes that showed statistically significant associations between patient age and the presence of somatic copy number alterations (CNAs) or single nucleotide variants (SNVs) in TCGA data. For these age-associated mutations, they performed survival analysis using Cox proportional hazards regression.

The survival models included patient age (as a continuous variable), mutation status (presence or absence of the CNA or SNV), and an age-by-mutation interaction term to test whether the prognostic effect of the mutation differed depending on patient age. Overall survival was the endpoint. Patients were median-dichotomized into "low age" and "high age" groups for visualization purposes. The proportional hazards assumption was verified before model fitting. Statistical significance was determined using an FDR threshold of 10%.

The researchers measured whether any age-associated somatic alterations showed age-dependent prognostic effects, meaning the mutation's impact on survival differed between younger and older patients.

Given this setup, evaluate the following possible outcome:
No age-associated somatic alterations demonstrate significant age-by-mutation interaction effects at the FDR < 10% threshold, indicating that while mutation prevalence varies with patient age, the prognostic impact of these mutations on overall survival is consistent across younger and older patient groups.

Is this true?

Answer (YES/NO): NO